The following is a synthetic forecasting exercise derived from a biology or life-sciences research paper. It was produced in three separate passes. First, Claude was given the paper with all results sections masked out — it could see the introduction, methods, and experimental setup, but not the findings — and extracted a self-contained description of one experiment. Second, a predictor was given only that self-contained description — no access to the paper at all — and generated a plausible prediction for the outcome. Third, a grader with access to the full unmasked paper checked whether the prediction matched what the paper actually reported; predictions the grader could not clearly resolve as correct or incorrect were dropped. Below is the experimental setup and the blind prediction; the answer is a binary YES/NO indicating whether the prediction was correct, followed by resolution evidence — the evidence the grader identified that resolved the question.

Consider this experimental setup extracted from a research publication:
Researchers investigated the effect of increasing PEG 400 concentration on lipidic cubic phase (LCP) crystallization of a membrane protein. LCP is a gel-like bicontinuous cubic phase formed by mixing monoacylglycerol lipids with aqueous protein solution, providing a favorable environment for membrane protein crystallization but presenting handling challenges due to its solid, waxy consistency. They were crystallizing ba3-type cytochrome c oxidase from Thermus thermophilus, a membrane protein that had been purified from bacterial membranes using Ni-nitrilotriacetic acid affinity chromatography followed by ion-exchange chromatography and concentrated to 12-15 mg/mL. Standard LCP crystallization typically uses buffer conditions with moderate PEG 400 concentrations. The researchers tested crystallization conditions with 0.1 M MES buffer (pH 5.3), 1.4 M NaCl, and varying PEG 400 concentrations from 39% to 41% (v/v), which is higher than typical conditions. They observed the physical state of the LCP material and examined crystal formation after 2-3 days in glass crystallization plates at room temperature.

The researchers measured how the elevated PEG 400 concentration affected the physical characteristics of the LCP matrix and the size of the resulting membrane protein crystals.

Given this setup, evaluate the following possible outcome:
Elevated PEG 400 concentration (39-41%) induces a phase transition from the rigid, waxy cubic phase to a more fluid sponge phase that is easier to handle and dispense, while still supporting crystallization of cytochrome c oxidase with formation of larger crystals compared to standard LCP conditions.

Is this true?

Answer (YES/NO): NO